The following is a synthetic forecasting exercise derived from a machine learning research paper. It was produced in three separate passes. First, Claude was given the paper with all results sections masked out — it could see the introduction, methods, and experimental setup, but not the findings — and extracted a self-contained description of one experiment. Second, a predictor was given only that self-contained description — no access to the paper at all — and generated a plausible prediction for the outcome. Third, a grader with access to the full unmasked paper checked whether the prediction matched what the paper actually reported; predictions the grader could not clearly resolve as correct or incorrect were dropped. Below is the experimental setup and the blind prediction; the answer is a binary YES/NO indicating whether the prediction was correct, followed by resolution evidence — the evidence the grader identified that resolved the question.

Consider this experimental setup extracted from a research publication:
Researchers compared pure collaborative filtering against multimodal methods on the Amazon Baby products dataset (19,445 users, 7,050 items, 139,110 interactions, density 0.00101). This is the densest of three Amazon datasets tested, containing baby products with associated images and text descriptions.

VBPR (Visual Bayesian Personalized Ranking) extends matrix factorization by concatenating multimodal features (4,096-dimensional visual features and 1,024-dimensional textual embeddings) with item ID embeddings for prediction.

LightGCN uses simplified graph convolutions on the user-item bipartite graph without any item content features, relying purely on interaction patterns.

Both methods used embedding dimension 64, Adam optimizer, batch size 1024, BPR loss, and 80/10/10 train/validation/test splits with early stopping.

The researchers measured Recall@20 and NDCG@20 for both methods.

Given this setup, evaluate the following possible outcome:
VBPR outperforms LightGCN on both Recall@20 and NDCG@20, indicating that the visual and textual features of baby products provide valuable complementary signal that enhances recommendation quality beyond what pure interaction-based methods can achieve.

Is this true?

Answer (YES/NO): NO